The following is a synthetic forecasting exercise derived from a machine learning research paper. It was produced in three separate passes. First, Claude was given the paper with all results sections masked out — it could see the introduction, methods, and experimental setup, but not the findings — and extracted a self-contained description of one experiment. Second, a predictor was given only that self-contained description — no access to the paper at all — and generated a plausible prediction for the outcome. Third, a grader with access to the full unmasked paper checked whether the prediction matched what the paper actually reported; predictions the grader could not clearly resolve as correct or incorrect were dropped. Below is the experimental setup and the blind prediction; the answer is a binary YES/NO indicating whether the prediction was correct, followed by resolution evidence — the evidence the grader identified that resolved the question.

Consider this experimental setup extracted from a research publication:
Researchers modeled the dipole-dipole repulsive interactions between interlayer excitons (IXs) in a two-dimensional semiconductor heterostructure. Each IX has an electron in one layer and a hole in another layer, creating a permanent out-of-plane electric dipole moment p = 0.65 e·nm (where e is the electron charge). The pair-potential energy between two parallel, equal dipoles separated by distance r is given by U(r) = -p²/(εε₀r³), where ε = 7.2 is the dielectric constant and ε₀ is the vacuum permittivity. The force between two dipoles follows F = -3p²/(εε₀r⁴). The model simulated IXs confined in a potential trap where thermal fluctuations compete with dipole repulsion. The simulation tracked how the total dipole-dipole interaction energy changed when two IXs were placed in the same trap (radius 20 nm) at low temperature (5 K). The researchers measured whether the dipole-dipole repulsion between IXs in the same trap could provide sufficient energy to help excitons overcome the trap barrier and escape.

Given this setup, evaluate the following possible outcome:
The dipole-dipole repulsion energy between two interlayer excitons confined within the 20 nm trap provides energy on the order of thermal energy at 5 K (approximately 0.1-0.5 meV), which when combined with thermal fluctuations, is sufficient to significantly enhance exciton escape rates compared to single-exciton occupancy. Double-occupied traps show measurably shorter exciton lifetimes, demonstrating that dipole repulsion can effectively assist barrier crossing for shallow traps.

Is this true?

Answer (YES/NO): NO